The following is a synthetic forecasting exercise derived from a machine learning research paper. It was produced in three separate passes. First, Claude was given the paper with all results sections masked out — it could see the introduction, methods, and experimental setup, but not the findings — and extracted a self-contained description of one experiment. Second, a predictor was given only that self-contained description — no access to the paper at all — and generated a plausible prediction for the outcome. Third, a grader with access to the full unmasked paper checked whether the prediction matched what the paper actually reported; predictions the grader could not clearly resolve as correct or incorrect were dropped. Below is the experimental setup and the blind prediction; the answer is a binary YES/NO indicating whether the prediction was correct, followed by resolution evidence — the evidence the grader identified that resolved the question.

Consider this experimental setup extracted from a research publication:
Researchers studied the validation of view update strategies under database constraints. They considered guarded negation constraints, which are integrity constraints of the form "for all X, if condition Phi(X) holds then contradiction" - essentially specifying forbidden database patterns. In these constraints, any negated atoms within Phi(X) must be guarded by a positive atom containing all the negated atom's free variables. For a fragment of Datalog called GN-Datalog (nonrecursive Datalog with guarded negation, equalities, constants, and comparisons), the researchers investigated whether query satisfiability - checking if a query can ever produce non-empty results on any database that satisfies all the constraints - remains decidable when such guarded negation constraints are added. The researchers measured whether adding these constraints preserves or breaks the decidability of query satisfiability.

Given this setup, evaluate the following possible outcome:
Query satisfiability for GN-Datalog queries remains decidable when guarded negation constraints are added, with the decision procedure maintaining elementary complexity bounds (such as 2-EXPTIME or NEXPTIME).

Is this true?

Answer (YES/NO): NO